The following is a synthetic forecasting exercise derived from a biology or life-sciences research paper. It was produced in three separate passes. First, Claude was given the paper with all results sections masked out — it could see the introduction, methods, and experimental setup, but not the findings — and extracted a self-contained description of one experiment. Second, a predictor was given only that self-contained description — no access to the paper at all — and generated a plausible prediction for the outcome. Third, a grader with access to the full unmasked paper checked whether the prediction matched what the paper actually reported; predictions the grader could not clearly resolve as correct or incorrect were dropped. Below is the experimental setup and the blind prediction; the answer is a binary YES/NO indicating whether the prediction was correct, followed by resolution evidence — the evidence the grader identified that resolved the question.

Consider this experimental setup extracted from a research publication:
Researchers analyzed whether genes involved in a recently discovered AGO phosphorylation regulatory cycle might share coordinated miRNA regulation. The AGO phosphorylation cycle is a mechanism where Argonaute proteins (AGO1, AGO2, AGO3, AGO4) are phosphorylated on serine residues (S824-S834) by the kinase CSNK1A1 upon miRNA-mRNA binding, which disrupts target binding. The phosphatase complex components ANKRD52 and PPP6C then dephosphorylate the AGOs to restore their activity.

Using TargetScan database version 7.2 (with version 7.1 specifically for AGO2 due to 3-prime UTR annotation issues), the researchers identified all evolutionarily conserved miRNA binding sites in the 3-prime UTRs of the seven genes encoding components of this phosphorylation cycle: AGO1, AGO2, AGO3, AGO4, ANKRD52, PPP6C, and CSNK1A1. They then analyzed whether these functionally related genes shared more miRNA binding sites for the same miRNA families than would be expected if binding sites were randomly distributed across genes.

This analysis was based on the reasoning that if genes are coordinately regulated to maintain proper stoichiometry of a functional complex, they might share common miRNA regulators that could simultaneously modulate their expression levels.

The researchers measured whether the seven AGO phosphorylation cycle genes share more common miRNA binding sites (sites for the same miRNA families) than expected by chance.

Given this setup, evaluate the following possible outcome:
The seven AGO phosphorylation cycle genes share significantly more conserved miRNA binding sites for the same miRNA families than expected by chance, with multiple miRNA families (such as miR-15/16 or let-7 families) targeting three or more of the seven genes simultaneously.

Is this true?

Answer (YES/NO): NO